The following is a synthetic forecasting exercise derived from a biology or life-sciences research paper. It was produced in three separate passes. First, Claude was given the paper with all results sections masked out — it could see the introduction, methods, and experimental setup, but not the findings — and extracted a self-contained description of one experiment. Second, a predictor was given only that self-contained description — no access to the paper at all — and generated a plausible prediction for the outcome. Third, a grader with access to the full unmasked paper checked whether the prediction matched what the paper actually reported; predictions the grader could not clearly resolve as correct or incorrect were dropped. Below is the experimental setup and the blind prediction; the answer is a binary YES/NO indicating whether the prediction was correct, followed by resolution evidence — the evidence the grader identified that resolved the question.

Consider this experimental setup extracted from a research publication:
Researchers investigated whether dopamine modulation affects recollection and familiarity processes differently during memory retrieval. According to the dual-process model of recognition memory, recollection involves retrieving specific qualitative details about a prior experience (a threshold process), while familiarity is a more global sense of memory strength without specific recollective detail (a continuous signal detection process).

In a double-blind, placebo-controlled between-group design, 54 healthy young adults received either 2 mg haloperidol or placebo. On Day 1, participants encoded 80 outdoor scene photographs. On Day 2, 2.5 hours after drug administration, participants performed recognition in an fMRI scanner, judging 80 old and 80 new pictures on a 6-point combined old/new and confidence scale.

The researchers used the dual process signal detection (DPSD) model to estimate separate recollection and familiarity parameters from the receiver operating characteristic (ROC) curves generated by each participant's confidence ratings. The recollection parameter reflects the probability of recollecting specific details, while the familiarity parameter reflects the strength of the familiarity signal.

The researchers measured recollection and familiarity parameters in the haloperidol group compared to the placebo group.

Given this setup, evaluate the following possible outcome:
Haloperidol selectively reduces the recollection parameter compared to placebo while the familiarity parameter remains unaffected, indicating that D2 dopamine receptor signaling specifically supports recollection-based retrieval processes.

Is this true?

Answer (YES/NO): NO